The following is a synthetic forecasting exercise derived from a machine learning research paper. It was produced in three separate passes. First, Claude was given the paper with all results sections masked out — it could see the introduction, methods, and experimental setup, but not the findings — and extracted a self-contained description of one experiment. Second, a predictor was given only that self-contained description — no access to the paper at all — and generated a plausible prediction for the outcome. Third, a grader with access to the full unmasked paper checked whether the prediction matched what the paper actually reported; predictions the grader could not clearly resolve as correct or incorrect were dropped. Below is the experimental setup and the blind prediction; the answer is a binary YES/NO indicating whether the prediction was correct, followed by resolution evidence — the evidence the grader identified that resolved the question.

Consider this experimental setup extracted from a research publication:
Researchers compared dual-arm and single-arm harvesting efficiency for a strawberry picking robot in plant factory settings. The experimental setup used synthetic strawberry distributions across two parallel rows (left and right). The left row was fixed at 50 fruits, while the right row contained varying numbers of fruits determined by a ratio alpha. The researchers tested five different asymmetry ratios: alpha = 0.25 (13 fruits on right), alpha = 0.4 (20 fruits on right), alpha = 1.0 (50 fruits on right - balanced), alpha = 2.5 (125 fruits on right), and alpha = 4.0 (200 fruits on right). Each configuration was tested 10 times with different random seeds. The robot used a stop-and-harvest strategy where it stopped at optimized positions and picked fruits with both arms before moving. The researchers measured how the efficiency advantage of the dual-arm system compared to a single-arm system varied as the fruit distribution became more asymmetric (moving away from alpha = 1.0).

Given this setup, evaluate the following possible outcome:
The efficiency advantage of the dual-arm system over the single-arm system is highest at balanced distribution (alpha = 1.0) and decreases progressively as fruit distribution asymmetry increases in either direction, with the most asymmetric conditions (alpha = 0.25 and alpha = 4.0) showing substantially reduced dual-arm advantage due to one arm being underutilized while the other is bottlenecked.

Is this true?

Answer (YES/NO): YES